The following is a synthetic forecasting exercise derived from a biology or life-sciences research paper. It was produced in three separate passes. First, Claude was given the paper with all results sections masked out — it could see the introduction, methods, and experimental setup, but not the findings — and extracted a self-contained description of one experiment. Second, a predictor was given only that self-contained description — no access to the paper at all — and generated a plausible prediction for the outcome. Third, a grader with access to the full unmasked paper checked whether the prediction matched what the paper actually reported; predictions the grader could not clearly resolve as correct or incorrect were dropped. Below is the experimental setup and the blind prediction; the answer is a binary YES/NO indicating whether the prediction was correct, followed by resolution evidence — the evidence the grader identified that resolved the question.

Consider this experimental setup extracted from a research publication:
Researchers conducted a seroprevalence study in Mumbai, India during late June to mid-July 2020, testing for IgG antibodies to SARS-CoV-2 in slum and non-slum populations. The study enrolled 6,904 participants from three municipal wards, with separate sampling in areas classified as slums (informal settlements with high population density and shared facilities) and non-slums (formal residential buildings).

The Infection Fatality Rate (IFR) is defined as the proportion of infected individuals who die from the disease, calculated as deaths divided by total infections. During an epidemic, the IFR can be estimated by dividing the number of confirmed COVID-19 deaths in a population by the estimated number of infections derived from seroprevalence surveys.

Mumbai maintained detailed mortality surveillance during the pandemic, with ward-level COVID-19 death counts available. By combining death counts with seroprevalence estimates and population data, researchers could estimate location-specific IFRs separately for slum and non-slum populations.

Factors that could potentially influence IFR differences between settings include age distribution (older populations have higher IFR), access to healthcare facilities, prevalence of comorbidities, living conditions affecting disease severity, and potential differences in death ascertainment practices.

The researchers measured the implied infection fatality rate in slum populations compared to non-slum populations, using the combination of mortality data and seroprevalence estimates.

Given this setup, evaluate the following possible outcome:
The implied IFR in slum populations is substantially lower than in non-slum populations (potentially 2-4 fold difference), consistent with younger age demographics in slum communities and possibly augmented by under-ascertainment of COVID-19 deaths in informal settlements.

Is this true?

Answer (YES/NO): YES